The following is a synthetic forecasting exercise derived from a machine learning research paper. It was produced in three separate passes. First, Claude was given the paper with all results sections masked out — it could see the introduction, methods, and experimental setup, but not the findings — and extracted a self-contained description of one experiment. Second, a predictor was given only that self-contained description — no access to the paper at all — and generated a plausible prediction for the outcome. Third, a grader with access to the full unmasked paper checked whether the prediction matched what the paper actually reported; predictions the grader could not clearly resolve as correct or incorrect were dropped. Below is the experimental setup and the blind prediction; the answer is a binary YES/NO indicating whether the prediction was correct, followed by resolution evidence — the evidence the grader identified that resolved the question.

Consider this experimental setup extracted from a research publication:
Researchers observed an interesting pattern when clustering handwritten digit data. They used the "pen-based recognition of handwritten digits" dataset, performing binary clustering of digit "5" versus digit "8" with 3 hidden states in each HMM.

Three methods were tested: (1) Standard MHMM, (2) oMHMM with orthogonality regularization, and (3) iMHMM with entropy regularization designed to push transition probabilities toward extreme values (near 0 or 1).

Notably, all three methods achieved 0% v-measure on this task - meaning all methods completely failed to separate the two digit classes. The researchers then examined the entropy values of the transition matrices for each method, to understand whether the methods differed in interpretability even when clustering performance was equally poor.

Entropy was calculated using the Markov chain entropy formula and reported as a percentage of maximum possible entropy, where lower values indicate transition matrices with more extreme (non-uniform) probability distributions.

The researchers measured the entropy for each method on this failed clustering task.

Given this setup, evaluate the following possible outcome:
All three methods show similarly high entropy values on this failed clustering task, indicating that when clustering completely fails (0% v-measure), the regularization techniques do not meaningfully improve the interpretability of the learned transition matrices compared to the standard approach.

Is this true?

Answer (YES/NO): NO